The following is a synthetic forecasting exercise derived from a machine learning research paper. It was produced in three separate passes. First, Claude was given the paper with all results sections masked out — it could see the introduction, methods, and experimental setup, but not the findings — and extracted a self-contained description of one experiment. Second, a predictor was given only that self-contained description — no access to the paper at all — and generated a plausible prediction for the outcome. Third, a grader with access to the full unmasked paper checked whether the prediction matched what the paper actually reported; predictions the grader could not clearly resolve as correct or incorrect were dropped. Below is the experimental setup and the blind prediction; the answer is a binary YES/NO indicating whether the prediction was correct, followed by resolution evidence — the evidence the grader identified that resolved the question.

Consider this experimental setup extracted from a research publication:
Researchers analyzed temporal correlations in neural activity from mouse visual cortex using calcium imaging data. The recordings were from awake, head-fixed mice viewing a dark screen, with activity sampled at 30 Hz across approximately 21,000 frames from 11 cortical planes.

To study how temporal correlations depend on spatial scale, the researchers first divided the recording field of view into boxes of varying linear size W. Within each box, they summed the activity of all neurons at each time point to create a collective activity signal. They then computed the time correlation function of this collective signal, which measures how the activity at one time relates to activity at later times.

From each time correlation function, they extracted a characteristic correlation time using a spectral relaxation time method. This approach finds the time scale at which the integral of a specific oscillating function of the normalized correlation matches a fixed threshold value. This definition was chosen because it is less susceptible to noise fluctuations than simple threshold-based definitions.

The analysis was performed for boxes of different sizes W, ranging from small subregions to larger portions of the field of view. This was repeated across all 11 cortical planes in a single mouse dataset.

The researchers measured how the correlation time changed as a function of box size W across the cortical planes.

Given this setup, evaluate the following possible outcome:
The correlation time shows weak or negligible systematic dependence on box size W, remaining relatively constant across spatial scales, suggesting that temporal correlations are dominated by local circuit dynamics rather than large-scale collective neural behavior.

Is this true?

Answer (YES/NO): NO